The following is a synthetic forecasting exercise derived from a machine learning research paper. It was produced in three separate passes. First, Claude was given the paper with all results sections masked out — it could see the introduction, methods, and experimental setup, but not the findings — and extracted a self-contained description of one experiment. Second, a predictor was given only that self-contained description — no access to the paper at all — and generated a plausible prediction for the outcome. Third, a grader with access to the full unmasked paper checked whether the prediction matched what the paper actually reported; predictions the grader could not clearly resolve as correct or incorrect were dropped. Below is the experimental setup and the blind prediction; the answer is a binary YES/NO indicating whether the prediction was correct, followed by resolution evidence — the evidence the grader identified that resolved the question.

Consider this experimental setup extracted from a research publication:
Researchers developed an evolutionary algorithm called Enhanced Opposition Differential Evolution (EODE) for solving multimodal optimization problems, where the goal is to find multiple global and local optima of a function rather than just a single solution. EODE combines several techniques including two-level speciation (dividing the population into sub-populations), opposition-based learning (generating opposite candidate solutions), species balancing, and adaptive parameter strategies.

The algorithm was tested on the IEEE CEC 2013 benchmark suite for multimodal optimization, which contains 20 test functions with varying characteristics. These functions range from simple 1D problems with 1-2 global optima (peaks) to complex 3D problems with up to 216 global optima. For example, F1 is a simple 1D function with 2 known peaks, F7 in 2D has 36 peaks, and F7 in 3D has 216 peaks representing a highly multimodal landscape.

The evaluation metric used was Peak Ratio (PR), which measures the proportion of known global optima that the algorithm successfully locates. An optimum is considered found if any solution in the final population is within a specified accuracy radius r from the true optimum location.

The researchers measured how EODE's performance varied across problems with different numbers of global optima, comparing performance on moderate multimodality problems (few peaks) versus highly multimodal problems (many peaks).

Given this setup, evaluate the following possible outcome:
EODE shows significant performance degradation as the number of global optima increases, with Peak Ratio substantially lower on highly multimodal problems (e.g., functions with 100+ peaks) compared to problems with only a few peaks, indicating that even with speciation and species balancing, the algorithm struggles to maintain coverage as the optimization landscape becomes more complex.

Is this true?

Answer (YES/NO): YES